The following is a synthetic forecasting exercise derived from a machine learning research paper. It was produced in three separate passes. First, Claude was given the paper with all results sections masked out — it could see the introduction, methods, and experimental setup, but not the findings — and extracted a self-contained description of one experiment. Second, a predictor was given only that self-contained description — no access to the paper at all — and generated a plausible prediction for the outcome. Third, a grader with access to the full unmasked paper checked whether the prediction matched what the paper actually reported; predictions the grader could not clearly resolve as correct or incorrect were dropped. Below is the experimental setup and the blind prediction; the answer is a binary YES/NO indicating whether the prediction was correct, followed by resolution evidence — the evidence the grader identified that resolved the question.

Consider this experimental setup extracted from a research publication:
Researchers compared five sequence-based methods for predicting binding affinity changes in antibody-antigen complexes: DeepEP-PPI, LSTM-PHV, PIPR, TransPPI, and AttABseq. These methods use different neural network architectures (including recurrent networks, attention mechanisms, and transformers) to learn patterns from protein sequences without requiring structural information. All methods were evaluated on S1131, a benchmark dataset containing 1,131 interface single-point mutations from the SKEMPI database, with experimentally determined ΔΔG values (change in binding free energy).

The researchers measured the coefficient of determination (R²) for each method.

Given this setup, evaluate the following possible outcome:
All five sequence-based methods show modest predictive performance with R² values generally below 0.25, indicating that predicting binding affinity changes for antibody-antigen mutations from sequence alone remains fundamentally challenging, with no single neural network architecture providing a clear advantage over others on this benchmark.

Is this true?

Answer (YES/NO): NO